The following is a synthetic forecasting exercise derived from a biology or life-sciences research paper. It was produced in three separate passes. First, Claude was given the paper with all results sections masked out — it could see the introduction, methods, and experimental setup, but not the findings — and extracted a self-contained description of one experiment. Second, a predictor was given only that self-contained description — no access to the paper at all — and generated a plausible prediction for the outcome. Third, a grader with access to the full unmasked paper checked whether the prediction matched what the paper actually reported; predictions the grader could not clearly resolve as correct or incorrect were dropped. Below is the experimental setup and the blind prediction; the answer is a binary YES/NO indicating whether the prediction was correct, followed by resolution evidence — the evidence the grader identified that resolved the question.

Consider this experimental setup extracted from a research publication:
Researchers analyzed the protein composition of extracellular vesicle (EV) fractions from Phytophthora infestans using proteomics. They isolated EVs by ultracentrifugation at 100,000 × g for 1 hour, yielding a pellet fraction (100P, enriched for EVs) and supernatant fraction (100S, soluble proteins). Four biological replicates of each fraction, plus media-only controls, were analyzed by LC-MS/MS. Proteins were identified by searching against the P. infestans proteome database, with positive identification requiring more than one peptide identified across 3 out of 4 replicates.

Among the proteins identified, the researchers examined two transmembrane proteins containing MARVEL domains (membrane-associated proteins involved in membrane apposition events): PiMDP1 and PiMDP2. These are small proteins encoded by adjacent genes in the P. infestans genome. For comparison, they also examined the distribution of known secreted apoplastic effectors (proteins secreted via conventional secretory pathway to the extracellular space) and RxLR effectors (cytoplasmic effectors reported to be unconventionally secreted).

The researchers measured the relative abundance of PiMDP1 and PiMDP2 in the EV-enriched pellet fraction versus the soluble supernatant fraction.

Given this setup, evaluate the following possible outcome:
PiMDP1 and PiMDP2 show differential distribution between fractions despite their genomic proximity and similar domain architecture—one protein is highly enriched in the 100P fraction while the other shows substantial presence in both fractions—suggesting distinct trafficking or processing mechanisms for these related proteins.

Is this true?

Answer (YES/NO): NO